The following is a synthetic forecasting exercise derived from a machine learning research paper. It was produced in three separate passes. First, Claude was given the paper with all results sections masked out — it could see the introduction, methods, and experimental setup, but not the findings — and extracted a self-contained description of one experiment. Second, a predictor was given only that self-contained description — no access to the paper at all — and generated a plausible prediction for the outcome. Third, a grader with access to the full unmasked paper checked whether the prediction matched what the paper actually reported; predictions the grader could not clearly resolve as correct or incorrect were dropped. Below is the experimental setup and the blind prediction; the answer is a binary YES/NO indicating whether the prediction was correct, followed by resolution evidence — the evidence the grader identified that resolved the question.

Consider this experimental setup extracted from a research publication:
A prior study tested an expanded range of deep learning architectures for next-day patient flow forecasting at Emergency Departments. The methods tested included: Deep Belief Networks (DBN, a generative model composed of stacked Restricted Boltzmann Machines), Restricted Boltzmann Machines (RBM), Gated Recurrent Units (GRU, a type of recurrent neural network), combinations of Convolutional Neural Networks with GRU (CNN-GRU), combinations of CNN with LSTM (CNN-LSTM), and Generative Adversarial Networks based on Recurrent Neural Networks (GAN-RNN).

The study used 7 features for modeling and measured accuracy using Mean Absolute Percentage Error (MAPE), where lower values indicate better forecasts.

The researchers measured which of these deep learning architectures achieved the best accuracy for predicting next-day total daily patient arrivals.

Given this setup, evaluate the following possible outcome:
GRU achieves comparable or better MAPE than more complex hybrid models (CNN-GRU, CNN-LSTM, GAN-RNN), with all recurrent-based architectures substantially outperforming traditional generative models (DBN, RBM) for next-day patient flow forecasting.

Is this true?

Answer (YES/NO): NO